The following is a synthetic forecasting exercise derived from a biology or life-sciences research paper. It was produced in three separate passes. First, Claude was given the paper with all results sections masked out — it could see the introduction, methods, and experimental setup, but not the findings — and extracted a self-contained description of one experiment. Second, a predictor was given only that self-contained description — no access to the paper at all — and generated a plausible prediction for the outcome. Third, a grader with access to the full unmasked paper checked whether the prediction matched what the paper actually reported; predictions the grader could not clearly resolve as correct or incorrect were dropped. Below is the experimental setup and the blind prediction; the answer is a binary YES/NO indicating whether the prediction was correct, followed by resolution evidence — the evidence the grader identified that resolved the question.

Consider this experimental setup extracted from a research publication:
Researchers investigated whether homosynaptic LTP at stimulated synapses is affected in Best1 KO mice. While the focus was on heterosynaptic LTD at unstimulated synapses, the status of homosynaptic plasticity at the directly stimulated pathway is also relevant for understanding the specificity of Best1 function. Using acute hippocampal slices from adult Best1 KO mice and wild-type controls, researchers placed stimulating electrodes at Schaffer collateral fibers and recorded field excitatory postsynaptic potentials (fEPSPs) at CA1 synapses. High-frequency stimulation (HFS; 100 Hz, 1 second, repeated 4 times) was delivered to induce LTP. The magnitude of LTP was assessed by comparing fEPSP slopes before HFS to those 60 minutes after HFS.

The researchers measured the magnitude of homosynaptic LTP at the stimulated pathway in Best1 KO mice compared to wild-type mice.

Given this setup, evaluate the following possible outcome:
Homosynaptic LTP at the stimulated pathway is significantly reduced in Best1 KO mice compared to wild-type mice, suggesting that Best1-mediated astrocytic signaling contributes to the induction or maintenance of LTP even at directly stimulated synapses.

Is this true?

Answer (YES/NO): NO